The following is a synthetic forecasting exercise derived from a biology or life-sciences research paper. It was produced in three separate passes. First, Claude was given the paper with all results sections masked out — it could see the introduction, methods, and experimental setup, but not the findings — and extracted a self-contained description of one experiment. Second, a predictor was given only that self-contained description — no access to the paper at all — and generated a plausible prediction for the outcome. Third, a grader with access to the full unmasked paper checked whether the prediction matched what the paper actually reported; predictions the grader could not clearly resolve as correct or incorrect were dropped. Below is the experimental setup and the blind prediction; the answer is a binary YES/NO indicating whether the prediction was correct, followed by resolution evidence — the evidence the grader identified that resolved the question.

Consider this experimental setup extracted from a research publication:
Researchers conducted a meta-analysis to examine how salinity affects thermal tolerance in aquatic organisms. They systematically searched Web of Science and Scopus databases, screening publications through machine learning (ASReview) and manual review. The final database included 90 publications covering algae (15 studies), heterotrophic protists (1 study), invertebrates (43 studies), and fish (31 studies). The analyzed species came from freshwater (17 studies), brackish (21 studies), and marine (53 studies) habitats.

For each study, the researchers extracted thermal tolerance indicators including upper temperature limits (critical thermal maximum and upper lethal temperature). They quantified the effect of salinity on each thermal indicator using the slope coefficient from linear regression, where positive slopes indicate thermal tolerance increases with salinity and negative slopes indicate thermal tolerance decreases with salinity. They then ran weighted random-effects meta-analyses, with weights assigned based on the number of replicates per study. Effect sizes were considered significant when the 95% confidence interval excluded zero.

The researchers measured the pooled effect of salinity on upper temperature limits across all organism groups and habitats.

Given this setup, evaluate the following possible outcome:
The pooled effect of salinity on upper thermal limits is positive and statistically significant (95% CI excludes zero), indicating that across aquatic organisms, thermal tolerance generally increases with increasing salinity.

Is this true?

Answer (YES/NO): YES